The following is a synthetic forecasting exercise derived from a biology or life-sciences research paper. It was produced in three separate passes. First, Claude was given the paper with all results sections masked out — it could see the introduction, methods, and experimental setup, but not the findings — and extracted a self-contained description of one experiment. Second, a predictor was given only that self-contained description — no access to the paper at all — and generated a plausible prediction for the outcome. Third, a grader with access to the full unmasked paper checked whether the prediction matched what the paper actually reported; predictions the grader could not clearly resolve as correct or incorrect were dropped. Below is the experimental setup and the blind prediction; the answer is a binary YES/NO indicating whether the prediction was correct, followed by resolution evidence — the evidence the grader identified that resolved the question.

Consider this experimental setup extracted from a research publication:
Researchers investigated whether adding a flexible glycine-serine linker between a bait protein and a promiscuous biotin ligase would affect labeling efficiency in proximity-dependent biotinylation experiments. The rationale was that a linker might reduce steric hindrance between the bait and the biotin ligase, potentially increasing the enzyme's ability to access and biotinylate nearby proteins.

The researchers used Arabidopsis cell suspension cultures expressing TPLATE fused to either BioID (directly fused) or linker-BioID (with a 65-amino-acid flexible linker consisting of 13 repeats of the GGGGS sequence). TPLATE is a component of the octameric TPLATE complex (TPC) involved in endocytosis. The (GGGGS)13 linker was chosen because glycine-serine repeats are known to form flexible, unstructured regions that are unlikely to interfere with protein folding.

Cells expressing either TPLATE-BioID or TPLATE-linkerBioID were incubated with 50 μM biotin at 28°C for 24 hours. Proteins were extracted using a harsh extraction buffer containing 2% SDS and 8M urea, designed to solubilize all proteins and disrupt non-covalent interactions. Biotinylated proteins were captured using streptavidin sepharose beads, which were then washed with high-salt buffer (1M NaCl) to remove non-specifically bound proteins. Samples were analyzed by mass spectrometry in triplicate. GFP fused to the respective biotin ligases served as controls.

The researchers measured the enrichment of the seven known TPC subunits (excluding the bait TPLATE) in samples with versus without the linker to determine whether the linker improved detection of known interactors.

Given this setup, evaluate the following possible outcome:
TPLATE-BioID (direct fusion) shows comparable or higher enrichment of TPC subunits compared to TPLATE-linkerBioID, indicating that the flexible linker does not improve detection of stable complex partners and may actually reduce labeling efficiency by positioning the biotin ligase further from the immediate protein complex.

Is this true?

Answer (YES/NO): NO